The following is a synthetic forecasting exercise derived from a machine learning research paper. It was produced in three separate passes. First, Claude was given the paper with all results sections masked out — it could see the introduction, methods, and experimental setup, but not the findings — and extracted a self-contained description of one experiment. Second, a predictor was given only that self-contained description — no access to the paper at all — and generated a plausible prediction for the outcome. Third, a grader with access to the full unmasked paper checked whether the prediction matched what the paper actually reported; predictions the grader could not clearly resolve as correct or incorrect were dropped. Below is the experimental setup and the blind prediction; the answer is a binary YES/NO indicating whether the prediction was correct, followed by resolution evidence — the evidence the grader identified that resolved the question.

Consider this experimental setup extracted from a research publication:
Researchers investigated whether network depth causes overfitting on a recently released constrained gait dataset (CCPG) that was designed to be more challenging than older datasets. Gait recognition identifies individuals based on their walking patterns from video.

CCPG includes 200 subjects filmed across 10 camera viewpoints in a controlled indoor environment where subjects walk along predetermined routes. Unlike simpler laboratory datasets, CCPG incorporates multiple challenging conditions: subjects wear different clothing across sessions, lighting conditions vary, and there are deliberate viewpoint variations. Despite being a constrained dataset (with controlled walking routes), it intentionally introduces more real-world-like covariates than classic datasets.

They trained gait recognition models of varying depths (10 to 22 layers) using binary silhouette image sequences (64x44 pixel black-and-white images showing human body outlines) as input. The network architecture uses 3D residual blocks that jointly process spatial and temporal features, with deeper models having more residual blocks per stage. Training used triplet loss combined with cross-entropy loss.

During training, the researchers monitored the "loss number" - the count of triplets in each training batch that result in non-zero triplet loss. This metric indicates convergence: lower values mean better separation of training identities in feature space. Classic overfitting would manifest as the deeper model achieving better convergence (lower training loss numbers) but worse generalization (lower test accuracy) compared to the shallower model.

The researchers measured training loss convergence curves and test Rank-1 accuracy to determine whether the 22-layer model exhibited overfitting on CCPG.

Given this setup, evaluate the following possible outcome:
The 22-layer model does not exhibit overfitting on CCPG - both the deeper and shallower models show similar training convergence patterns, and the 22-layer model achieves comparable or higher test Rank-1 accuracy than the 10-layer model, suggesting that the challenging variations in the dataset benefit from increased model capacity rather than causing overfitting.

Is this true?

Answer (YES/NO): NO